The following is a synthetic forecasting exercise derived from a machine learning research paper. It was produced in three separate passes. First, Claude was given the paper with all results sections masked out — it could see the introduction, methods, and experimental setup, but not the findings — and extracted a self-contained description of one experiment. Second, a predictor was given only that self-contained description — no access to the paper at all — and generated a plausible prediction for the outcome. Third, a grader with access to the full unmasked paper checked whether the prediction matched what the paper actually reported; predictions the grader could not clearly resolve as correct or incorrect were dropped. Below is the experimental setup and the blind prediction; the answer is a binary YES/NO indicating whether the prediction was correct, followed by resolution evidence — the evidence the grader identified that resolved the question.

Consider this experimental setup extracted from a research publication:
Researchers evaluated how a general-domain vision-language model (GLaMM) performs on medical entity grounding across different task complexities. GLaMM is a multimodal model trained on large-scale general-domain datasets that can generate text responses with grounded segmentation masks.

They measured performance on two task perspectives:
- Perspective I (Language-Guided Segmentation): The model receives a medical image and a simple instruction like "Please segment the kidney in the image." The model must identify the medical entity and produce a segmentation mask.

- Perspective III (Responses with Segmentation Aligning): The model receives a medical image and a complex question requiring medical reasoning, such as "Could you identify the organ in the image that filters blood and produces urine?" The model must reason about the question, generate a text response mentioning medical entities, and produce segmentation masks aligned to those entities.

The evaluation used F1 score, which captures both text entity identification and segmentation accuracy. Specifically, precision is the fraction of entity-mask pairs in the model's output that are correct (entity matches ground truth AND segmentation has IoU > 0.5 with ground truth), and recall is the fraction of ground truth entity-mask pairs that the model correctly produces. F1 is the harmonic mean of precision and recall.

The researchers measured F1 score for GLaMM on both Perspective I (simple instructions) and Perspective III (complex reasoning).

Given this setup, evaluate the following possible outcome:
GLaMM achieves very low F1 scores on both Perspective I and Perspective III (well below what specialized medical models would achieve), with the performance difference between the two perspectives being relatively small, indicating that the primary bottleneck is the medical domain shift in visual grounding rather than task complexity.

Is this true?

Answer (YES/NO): NO